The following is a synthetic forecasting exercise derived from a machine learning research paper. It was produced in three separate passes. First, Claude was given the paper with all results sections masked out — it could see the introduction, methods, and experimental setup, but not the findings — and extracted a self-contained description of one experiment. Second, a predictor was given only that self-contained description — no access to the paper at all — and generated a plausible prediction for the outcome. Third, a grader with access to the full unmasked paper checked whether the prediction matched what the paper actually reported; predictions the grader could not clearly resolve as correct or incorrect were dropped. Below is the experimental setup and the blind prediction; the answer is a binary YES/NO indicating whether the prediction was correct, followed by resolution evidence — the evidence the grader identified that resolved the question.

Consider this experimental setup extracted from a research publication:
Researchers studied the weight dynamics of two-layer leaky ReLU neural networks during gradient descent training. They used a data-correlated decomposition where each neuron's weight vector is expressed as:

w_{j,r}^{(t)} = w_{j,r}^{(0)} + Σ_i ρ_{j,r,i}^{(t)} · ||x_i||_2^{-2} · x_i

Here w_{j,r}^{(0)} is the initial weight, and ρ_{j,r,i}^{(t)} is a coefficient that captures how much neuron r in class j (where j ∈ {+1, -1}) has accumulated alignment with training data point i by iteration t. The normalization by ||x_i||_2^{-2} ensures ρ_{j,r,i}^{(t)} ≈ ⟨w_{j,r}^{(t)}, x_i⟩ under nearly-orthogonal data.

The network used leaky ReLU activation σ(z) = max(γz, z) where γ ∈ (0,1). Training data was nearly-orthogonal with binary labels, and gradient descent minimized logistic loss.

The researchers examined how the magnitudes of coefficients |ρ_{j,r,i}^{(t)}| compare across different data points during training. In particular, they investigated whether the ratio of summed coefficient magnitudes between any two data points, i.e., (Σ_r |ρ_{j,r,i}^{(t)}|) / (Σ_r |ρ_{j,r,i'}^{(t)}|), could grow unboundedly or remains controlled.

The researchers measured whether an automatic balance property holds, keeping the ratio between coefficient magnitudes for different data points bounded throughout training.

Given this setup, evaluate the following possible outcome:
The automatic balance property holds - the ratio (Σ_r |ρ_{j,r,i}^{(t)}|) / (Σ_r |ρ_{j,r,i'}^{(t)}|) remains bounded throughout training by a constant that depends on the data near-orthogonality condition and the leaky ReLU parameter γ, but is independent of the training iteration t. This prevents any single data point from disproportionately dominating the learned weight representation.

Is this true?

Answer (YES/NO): YES